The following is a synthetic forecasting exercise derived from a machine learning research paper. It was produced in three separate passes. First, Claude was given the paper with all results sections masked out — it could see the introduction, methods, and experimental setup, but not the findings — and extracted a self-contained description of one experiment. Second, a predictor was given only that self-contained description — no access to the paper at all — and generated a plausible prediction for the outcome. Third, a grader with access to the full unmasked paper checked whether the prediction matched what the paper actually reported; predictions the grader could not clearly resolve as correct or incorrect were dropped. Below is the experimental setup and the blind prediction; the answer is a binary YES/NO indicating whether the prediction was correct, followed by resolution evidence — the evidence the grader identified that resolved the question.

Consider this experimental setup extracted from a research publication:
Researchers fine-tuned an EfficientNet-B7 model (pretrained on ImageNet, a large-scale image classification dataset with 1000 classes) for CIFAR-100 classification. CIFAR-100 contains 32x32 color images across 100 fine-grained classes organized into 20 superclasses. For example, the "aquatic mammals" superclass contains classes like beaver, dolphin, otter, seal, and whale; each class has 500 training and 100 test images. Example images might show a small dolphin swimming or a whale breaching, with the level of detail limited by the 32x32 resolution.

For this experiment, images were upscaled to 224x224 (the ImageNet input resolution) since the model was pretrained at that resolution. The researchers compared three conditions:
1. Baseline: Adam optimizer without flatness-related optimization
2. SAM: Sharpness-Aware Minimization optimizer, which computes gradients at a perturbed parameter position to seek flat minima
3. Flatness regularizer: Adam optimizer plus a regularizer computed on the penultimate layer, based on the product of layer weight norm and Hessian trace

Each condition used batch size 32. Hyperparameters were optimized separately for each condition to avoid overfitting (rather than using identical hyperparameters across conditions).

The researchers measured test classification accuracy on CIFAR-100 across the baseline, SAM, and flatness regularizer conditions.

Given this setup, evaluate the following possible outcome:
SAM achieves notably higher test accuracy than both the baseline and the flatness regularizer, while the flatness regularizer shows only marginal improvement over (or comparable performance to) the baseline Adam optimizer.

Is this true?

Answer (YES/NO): NO